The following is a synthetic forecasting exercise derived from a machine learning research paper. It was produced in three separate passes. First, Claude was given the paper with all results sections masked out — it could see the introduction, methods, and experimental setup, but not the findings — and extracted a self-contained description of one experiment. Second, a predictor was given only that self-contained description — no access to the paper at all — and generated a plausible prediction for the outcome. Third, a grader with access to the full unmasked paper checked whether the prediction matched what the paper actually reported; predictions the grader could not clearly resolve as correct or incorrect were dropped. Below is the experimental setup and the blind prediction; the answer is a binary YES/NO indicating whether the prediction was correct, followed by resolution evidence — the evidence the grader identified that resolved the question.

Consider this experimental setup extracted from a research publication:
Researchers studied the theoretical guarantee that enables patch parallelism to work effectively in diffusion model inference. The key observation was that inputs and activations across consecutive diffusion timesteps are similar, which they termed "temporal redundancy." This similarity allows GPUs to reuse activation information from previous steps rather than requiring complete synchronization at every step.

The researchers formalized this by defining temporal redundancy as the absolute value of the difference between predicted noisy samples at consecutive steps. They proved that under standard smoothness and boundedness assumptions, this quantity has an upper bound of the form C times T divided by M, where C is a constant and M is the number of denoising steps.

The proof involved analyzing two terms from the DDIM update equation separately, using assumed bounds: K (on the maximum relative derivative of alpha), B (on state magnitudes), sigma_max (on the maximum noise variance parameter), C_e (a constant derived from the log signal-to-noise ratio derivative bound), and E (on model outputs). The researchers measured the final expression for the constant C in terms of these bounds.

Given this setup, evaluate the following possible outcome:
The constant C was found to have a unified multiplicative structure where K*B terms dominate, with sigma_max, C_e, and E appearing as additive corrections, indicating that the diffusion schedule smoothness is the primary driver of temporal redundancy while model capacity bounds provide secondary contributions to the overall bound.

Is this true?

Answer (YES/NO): NO